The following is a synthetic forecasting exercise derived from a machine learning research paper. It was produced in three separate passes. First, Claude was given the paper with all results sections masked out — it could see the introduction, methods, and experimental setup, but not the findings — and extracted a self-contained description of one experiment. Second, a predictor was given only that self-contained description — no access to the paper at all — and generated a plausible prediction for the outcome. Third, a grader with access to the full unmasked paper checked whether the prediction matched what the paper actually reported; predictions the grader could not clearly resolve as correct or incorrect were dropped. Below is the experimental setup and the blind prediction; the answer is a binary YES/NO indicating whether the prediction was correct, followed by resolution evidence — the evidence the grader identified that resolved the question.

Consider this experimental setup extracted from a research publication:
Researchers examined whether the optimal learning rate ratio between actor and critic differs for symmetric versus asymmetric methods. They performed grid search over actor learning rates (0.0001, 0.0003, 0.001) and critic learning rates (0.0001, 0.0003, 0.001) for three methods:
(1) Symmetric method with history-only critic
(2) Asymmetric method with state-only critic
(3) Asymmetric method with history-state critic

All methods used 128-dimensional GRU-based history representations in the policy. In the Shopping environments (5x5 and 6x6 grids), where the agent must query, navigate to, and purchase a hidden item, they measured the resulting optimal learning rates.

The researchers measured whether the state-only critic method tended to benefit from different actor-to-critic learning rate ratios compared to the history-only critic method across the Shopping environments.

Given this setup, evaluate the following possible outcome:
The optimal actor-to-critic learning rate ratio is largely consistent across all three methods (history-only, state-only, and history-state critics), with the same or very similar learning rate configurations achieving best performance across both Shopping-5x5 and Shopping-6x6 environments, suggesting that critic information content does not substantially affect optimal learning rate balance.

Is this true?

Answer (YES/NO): NO